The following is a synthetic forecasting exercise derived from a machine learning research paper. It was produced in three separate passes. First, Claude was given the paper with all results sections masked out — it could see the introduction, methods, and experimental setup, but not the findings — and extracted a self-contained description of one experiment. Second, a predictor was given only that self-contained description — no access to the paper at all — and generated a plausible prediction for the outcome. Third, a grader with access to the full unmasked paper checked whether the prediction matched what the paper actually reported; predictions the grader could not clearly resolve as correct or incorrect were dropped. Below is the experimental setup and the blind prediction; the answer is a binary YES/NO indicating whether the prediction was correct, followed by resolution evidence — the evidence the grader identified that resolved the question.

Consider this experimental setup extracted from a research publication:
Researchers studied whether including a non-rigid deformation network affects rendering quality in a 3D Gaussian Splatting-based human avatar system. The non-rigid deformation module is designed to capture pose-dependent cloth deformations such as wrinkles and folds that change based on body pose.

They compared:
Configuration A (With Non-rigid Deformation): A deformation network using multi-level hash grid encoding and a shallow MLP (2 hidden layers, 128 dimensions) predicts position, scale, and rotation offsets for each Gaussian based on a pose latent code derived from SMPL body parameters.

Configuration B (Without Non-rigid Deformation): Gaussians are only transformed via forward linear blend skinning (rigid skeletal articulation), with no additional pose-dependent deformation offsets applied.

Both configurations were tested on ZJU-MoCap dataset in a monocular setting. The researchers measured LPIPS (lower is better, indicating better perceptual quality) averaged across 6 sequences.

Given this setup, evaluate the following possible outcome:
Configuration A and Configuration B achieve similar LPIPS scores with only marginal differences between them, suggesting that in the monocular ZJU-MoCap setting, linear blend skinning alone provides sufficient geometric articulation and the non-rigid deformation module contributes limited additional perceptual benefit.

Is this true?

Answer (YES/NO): NO